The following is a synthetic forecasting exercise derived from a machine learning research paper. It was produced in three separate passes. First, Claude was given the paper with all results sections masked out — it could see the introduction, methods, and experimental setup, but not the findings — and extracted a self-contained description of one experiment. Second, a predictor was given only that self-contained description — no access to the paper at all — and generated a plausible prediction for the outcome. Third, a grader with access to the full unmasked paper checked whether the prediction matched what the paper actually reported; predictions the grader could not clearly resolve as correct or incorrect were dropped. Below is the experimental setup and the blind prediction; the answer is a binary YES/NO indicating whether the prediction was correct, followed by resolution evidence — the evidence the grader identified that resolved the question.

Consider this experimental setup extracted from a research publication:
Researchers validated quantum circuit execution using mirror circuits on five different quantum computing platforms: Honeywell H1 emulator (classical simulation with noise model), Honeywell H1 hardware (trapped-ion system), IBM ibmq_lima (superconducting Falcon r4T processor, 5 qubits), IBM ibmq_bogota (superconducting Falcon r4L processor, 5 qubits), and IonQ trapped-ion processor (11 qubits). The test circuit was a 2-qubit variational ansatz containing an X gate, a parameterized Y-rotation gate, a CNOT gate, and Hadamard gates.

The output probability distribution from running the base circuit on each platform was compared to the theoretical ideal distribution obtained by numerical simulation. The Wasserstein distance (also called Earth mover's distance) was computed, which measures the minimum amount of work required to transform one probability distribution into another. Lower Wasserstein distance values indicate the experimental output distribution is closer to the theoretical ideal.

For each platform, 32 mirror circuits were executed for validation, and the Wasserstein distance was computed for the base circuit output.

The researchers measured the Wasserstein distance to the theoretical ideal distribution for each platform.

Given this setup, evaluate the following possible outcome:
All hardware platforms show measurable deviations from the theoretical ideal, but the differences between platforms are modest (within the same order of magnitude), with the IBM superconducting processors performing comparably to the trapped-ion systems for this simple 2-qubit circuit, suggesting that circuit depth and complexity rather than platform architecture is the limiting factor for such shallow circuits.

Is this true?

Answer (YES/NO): NO